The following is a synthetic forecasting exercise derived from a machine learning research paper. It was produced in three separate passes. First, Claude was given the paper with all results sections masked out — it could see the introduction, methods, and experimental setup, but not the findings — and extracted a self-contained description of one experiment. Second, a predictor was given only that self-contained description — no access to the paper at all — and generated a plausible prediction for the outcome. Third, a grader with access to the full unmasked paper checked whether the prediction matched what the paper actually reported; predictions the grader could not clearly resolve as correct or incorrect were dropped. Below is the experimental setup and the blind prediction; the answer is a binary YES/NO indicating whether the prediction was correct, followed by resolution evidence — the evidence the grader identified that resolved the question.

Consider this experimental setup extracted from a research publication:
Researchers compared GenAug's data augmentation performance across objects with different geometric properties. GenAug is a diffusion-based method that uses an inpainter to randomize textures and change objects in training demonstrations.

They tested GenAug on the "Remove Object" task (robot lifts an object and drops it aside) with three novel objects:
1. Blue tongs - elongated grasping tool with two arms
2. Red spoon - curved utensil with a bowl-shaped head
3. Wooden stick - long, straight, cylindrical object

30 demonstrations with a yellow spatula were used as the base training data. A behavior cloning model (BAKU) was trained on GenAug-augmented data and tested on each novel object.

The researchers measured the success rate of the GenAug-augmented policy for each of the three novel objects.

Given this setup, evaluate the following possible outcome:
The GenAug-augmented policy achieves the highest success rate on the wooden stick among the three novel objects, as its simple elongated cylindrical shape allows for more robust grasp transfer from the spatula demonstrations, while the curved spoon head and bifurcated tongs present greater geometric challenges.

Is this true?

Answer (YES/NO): NO